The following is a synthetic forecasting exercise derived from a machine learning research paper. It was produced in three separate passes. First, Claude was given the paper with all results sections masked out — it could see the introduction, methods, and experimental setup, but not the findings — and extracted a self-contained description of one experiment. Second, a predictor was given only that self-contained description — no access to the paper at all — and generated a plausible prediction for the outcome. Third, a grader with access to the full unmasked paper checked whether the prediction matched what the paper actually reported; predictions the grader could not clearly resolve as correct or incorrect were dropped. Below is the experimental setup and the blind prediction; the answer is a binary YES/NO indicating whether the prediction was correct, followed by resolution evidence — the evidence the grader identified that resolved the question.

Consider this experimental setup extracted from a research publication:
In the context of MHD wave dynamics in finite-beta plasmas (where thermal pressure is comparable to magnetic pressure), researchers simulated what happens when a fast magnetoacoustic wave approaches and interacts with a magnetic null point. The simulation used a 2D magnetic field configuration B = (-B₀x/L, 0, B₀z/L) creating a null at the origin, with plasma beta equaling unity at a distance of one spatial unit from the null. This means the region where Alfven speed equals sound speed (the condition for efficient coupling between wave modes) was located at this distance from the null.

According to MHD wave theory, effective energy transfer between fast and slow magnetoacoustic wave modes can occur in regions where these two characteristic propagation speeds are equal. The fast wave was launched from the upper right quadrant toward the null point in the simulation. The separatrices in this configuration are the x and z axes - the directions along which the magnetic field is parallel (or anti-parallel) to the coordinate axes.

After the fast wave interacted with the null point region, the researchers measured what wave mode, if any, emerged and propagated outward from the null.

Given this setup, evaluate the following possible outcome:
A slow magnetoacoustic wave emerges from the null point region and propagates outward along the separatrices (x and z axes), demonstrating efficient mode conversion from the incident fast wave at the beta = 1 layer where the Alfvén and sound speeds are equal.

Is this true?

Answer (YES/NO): YES